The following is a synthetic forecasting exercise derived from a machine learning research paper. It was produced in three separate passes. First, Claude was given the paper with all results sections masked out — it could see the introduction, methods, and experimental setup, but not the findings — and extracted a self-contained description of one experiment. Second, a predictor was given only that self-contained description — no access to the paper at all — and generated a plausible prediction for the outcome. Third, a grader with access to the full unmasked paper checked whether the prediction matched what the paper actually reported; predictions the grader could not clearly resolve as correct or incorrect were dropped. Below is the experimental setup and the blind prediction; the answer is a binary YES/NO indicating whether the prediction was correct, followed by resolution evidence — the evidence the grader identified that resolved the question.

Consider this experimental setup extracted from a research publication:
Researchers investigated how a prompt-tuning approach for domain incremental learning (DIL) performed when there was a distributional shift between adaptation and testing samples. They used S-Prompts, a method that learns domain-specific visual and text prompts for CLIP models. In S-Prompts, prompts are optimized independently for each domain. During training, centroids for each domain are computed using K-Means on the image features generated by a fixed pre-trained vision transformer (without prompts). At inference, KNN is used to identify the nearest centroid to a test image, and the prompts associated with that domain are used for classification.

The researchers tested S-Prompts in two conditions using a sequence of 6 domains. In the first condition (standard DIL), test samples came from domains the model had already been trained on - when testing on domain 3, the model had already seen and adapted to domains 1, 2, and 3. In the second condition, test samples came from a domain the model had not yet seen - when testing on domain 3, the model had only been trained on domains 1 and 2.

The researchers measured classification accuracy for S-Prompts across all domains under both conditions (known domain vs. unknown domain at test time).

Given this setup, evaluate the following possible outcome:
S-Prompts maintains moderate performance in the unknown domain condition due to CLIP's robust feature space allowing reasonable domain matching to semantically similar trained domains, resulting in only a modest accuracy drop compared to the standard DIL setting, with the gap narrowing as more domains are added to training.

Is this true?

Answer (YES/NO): NO